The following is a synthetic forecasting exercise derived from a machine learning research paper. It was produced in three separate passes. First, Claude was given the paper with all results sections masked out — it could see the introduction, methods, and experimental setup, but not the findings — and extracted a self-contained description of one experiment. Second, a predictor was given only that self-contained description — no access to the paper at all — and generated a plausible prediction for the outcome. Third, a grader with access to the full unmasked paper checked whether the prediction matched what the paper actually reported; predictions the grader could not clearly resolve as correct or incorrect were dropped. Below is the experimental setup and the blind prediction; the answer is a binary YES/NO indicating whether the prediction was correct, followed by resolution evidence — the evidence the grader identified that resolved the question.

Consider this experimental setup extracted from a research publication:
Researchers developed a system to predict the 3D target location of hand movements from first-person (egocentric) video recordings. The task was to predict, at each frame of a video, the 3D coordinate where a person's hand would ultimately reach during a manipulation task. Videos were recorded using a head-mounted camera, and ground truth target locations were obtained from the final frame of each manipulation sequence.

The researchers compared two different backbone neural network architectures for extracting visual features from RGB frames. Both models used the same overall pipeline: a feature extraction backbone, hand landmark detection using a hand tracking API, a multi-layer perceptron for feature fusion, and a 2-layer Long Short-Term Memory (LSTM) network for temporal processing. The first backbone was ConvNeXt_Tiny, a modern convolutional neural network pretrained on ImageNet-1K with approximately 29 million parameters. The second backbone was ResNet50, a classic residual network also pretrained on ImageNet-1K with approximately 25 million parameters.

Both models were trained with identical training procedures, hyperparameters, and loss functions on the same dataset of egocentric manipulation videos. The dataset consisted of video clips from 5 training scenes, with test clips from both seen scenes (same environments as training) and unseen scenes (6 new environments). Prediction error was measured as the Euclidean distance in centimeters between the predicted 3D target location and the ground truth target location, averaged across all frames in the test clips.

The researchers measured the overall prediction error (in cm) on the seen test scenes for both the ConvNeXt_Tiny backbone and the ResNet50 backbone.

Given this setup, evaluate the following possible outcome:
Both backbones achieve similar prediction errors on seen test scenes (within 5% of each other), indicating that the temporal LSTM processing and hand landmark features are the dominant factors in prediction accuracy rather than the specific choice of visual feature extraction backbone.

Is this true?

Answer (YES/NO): YES